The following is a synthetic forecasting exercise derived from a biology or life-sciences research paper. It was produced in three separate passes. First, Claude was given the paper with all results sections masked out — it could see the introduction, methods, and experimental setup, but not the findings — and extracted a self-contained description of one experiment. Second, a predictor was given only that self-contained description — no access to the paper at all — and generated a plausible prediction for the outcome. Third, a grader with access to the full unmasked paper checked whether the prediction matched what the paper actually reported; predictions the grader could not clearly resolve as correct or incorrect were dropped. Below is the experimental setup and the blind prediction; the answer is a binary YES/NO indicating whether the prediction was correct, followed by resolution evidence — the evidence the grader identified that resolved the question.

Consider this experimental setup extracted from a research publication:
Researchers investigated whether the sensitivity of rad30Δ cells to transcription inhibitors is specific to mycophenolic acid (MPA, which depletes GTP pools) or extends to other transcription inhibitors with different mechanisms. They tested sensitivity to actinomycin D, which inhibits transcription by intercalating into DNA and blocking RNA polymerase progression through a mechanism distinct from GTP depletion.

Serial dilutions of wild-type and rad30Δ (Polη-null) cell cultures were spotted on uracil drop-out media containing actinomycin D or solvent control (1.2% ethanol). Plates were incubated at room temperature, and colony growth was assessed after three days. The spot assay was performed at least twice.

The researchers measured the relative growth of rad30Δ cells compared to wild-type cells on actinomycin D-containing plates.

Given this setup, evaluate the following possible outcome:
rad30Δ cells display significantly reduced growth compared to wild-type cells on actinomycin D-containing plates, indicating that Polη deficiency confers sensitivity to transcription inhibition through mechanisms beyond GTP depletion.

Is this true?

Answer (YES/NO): YES